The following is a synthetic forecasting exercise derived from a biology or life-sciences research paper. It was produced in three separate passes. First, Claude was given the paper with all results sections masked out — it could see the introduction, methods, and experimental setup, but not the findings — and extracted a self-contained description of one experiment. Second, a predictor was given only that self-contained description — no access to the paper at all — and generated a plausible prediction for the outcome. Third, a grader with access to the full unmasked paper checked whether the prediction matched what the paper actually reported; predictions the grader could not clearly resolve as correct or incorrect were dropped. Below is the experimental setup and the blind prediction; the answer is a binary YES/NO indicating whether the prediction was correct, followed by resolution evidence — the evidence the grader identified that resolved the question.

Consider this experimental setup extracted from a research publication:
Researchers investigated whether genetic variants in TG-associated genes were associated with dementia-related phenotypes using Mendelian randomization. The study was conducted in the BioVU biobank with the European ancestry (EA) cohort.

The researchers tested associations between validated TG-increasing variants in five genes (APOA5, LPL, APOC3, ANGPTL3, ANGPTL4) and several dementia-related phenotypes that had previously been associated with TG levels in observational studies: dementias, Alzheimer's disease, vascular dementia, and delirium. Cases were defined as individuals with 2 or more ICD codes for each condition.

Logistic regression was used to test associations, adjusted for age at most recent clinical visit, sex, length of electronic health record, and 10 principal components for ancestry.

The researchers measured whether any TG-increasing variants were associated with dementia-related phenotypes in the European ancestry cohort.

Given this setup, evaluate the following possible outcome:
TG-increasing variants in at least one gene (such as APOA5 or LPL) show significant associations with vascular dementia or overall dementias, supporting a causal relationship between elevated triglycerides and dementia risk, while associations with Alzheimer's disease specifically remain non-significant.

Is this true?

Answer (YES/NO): NO